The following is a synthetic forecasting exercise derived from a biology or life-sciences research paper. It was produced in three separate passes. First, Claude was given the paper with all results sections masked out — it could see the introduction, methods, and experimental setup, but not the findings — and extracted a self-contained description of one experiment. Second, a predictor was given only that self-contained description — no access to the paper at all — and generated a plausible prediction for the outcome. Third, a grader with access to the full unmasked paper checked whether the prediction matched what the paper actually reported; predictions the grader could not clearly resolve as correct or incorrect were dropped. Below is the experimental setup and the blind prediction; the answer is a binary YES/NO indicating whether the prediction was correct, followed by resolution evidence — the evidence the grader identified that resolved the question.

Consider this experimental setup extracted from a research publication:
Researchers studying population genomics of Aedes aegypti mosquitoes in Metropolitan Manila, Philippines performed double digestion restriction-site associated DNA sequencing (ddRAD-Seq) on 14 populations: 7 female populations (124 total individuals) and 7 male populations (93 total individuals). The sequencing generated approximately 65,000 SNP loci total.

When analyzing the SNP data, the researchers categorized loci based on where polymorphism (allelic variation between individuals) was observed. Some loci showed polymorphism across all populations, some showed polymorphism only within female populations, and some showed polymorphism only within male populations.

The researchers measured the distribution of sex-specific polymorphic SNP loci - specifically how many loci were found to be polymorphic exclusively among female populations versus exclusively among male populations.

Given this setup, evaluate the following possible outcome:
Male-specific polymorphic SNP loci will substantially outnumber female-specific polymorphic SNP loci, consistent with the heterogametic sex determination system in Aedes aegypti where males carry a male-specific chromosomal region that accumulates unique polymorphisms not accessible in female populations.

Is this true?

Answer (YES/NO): NO